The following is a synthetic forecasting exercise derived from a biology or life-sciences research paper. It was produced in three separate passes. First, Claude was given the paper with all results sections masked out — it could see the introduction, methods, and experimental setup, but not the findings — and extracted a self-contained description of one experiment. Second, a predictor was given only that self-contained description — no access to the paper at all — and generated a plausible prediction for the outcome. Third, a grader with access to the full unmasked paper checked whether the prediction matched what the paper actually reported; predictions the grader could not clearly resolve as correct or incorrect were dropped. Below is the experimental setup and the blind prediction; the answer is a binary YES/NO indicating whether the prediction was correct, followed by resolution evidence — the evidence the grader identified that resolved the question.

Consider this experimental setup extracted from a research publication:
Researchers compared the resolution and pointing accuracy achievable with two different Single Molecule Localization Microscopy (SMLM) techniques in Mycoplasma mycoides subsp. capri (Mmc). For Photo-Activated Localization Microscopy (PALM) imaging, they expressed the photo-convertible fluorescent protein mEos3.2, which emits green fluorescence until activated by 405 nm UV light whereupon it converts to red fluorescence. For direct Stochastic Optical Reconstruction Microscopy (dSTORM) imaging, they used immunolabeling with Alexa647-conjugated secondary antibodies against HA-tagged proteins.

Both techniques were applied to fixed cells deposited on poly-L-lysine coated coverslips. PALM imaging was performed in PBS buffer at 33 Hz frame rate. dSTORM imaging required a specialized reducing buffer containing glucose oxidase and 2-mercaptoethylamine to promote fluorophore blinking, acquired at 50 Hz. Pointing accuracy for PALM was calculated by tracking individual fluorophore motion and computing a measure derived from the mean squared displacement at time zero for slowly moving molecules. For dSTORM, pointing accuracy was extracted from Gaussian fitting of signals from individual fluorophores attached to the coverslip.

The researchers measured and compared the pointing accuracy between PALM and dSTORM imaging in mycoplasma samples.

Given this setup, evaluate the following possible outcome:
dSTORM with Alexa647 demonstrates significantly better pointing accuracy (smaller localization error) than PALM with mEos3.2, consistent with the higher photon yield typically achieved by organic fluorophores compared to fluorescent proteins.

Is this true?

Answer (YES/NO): YES